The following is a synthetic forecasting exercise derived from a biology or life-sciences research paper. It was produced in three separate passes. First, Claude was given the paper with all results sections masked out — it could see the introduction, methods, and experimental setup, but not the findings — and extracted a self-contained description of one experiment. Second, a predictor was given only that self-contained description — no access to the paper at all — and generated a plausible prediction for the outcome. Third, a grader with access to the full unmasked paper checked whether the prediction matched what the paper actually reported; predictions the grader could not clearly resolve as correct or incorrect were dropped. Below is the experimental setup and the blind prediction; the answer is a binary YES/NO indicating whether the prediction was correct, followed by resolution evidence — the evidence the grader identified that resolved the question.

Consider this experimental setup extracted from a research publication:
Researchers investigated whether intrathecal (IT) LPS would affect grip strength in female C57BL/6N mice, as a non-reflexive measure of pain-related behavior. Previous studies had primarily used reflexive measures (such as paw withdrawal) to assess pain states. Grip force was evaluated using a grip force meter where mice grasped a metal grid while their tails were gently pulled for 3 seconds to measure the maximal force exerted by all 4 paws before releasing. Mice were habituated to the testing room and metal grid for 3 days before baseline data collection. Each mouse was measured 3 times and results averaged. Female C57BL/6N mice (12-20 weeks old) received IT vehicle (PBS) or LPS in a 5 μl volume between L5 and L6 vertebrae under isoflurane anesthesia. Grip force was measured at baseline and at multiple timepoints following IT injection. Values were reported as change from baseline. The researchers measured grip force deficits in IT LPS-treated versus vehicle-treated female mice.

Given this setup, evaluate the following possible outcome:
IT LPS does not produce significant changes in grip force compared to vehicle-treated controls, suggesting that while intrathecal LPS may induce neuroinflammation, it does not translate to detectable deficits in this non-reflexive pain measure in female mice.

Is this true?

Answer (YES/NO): NO